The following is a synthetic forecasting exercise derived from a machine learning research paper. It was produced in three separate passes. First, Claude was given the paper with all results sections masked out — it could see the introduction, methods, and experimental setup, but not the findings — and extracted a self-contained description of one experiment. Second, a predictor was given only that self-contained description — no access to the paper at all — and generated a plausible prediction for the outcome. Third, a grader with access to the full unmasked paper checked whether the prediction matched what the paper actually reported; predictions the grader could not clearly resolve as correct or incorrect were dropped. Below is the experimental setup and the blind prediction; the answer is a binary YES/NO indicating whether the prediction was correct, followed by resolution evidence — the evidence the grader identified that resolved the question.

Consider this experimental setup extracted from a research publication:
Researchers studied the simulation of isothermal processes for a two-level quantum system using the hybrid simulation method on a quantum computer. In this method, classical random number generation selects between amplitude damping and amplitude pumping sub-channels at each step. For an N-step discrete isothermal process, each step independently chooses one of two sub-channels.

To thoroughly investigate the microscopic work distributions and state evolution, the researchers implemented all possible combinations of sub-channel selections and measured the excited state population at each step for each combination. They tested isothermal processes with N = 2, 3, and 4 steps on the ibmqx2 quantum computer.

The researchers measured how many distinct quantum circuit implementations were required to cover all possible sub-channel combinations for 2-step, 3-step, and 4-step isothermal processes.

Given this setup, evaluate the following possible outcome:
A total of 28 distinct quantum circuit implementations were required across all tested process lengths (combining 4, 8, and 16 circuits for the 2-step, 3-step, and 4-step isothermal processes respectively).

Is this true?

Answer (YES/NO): YES